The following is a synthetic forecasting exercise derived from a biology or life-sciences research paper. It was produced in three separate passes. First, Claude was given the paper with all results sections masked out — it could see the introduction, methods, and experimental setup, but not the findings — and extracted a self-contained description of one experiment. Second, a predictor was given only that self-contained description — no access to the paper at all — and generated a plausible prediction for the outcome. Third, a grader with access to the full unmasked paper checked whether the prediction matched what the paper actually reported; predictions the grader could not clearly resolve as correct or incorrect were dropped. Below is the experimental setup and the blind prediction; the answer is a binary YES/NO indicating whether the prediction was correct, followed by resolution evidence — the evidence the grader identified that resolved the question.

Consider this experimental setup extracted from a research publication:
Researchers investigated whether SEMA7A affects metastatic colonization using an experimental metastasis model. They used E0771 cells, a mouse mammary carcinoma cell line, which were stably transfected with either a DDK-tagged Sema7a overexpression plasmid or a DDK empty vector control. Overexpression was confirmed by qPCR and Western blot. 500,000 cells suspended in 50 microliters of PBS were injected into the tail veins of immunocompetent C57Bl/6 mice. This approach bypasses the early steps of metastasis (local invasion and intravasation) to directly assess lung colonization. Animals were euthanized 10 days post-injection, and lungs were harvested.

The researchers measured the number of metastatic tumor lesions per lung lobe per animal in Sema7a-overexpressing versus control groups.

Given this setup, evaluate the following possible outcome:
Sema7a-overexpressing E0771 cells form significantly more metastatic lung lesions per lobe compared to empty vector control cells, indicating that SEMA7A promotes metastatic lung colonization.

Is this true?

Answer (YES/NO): YES